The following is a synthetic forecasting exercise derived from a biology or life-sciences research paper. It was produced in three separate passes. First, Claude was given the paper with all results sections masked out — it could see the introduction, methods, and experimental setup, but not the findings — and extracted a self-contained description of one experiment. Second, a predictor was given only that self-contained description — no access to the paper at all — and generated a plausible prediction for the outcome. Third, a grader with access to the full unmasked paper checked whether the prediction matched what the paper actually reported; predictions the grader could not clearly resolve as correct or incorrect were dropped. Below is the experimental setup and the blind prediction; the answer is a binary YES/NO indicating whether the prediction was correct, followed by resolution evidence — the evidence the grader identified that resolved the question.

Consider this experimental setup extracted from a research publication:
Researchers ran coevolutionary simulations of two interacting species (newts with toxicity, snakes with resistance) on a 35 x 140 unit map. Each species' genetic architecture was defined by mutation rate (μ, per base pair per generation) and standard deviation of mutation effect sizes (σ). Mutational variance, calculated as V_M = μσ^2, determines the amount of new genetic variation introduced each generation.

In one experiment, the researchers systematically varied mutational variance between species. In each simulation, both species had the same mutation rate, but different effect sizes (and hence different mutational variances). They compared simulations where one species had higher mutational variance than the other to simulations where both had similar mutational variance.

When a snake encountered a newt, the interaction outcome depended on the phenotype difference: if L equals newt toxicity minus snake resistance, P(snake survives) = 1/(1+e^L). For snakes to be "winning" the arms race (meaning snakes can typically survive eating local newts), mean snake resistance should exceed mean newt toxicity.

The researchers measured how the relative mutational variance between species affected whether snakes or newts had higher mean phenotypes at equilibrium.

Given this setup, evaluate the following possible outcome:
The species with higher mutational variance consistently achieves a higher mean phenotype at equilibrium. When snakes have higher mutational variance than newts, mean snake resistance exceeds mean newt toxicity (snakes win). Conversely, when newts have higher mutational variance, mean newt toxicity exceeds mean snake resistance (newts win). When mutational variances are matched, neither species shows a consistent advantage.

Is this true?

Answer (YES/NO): NO